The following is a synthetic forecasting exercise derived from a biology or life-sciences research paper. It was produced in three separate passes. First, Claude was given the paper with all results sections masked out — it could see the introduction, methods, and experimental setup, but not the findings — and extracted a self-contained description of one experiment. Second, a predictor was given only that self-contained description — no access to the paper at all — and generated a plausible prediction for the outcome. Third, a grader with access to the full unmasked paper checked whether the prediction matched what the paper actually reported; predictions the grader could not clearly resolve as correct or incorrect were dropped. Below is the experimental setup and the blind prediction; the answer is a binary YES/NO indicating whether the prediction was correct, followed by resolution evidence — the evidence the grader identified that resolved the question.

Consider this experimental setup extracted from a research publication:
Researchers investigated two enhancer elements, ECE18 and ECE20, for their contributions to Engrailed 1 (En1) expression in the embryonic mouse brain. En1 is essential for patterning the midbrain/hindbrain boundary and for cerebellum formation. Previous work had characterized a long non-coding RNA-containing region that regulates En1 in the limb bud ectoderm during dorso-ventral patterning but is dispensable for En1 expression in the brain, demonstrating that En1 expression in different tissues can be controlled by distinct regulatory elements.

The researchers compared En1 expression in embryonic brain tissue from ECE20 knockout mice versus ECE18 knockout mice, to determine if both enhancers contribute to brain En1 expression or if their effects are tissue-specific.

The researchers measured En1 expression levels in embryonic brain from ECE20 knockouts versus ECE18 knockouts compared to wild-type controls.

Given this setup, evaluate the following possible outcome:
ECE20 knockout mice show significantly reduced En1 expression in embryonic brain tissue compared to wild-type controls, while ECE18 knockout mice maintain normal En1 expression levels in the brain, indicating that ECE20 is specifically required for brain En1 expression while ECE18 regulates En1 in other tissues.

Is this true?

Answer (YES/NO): YES